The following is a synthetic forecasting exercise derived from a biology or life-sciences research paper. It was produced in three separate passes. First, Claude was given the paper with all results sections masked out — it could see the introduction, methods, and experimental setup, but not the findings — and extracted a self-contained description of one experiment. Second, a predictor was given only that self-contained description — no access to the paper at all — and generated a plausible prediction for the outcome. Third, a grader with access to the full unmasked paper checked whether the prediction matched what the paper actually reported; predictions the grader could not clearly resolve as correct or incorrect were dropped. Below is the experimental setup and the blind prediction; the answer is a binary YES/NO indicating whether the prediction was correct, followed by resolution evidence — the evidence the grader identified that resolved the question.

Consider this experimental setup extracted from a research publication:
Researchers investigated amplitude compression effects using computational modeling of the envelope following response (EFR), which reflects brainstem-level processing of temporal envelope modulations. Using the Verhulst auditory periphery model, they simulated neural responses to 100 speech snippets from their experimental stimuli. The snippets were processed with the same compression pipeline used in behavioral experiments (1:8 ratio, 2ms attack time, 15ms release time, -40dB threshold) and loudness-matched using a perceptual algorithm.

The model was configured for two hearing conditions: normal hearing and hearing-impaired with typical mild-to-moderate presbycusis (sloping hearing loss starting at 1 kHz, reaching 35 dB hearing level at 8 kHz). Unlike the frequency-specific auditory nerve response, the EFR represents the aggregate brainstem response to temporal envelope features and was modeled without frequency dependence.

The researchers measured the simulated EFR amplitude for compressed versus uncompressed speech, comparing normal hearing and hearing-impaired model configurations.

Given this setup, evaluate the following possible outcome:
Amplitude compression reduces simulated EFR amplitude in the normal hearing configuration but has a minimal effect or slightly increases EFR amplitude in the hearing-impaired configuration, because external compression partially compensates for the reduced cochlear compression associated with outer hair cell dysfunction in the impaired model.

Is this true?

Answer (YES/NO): NO